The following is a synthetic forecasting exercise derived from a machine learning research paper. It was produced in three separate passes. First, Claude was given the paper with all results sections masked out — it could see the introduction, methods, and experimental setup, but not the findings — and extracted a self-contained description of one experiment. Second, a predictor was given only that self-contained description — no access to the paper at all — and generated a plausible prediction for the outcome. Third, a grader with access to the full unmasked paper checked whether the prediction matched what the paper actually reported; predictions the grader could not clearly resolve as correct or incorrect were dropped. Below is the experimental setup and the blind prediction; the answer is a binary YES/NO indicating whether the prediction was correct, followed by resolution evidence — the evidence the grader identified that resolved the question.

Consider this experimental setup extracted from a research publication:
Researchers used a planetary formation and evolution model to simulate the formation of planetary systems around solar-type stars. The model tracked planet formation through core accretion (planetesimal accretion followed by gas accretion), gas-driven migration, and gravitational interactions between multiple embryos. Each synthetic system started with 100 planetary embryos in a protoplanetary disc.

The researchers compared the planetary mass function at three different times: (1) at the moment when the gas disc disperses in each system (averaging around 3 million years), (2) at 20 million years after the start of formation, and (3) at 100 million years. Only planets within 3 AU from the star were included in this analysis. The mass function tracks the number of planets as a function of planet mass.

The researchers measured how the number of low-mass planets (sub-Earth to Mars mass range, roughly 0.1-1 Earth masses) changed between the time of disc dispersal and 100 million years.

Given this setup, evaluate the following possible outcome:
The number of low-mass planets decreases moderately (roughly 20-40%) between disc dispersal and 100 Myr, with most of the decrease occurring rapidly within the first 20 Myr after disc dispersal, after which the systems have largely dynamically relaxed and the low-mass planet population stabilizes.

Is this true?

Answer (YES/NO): NO